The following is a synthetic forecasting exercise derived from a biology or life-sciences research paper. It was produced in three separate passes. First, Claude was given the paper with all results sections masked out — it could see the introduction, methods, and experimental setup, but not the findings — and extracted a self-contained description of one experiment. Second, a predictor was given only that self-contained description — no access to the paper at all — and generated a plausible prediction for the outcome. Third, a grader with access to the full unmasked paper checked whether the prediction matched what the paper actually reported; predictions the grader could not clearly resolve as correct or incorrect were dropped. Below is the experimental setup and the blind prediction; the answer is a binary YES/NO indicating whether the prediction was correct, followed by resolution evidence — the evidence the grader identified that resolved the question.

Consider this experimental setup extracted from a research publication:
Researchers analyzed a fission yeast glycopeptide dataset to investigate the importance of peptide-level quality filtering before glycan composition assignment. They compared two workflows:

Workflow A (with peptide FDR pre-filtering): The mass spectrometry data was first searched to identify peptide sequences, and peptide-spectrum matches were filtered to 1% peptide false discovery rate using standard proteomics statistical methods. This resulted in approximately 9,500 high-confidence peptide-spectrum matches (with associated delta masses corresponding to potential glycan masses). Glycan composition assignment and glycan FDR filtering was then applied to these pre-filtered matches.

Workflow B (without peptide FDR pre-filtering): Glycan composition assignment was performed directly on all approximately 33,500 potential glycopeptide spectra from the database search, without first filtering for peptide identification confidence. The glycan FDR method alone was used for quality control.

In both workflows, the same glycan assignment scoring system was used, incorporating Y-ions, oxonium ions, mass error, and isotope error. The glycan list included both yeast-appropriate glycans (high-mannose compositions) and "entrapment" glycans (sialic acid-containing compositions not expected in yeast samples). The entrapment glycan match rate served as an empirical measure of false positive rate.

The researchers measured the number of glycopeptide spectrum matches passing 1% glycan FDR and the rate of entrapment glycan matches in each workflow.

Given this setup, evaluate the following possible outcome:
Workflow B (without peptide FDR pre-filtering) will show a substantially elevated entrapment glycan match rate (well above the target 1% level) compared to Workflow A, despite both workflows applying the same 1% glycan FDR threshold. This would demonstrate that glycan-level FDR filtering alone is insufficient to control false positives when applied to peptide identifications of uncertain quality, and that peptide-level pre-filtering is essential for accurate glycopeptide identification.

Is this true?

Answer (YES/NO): NO